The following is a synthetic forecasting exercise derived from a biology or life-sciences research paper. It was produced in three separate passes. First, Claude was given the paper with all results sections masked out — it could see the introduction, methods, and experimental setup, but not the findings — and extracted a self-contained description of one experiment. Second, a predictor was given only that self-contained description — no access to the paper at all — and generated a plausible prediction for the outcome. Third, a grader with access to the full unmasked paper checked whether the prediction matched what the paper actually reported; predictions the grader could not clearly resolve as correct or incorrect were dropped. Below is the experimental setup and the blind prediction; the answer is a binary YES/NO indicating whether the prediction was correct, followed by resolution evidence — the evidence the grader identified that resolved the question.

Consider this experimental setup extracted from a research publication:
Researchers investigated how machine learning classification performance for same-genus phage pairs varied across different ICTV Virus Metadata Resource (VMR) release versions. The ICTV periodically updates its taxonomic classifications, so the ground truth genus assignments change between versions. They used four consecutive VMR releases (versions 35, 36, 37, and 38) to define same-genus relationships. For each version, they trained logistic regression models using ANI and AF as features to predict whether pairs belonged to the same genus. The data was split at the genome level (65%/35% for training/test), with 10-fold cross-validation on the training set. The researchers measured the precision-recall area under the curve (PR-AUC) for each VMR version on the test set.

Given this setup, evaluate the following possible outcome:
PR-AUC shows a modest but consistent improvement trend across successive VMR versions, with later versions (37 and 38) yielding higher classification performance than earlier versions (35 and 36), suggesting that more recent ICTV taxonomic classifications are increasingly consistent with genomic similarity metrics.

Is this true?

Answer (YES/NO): NO